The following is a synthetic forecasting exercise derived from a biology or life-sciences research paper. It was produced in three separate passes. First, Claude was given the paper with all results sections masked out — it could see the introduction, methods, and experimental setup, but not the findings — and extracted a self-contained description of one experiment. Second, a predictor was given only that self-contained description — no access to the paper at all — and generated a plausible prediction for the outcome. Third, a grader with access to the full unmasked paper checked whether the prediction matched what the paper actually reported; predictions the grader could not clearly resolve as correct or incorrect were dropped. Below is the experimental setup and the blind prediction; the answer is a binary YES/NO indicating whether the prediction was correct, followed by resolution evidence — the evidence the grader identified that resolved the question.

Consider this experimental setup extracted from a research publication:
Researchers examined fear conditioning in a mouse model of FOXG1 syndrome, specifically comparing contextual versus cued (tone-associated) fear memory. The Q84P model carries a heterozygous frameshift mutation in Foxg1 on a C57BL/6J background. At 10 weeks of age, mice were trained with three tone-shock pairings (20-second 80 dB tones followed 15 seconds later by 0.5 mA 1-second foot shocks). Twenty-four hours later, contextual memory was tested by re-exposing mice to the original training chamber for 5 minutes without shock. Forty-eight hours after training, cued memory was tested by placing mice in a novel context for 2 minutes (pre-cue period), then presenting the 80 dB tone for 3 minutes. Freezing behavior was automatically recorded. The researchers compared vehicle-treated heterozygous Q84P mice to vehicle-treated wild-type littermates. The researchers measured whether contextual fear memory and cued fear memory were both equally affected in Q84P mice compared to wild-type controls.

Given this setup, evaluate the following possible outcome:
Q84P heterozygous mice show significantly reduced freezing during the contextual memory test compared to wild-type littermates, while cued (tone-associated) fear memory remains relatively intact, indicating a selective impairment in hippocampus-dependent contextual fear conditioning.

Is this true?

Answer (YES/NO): YES